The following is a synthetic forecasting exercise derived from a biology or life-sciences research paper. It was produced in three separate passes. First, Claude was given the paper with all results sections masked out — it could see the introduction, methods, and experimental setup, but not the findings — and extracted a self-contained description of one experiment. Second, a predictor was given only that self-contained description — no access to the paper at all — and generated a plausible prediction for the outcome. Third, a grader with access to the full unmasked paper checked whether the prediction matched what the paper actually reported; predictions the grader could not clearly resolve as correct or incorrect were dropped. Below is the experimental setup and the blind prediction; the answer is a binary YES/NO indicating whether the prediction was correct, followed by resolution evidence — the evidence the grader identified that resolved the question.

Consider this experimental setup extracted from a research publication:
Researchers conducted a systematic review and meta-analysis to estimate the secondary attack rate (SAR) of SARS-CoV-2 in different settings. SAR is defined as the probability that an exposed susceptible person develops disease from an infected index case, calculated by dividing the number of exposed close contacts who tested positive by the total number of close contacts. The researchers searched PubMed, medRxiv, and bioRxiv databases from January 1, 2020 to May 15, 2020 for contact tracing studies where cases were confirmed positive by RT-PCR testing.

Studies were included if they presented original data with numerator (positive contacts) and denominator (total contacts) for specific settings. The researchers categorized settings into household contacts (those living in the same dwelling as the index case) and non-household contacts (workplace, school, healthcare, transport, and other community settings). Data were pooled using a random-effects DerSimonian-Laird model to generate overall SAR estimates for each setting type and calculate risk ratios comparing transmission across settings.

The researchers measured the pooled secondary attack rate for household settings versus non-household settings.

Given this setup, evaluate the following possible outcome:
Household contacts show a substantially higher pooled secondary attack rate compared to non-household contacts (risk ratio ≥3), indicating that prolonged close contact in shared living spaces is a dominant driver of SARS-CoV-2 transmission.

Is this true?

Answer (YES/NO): YES